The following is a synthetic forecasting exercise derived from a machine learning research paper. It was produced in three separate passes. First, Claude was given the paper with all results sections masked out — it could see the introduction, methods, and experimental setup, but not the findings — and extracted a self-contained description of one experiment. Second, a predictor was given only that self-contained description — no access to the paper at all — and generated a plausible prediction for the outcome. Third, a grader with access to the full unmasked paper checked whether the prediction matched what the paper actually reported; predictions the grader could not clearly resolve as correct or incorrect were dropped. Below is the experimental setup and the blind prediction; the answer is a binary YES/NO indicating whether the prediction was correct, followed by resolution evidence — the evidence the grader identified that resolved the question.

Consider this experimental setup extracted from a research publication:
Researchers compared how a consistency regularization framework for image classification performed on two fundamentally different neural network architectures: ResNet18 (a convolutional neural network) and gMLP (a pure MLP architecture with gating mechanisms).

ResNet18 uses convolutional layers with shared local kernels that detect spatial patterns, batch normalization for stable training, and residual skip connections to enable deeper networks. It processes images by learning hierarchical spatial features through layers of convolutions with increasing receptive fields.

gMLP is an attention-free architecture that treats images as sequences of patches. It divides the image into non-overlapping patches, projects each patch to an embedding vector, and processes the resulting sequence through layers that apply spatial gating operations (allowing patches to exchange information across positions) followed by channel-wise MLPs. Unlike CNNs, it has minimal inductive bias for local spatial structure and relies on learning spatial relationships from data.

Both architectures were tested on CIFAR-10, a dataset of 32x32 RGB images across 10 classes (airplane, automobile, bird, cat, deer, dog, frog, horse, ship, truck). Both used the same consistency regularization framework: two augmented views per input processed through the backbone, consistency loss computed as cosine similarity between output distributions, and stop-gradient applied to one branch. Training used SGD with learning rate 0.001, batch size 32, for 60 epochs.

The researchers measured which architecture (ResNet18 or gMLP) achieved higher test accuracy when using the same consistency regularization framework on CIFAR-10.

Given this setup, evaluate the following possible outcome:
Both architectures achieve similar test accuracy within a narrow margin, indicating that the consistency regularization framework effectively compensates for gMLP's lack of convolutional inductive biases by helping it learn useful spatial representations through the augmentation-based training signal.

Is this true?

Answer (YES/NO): NO